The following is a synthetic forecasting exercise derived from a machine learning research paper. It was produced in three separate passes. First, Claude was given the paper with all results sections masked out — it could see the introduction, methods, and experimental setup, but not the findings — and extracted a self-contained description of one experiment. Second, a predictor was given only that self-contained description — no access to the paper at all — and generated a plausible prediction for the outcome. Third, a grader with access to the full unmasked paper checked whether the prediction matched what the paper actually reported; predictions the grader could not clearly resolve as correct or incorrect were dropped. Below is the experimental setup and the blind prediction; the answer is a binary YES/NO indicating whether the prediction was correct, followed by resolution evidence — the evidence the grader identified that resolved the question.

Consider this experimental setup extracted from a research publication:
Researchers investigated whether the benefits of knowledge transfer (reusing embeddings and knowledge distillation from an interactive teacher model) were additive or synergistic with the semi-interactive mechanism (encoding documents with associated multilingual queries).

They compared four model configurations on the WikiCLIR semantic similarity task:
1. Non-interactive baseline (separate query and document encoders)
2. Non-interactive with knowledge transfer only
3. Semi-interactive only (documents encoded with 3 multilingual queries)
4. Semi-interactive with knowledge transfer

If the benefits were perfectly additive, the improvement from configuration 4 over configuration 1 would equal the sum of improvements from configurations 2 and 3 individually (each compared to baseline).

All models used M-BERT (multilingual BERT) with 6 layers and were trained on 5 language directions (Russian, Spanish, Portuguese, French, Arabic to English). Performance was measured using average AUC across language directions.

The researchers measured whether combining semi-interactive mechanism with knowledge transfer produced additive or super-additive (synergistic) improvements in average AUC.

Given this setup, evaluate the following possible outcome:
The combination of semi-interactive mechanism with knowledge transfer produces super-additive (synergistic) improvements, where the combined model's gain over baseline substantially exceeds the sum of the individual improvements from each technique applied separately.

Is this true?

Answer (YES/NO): YES